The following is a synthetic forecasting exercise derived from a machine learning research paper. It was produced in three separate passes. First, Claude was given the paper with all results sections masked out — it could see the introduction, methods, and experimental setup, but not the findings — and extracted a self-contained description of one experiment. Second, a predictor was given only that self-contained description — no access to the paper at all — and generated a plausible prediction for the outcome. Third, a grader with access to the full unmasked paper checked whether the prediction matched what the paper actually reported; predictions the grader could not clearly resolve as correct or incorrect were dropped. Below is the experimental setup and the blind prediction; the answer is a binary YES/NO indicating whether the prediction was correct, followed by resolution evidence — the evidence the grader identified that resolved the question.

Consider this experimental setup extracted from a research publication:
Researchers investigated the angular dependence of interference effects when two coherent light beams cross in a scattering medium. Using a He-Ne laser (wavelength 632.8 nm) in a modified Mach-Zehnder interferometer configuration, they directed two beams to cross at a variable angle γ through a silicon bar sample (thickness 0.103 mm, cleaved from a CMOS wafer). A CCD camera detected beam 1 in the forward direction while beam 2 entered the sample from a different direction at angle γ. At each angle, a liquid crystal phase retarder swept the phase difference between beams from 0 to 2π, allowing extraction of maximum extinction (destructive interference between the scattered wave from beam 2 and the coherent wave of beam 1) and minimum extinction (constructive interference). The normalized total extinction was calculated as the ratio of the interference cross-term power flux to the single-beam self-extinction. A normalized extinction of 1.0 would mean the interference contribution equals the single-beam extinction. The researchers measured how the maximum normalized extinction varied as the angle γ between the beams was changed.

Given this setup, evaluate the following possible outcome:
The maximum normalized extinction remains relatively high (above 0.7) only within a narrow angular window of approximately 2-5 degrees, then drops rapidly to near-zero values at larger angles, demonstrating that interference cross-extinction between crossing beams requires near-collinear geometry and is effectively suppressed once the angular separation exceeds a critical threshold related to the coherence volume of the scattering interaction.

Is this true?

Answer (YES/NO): NO